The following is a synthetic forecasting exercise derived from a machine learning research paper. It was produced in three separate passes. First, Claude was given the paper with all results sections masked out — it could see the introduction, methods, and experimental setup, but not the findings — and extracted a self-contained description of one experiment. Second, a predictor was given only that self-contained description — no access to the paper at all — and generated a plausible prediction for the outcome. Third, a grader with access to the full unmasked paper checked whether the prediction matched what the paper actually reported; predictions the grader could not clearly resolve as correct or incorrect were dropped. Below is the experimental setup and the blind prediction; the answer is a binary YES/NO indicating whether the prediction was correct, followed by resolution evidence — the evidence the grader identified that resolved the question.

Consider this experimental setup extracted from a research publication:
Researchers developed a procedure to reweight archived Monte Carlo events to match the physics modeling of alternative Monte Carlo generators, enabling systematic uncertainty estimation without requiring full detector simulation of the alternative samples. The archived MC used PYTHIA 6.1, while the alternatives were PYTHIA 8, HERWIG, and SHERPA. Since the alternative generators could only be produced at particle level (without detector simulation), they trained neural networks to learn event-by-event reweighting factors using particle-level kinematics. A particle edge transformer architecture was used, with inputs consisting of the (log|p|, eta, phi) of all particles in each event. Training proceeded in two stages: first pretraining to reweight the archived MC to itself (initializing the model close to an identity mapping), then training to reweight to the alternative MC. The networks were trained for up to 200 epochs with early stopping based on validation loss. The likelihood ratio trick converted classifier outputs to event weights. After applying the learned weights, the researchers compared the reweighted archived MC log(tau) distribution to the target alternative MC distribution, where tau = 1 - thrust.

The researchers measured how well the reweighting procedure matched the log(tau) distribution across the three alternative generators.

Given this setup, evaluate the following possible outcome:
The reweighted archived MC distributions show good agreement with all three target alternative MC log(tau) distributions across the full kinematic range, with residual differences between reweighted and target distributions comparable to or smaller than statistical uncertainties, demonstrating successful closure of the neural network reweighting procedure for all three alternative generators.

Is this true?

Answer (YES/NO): NO